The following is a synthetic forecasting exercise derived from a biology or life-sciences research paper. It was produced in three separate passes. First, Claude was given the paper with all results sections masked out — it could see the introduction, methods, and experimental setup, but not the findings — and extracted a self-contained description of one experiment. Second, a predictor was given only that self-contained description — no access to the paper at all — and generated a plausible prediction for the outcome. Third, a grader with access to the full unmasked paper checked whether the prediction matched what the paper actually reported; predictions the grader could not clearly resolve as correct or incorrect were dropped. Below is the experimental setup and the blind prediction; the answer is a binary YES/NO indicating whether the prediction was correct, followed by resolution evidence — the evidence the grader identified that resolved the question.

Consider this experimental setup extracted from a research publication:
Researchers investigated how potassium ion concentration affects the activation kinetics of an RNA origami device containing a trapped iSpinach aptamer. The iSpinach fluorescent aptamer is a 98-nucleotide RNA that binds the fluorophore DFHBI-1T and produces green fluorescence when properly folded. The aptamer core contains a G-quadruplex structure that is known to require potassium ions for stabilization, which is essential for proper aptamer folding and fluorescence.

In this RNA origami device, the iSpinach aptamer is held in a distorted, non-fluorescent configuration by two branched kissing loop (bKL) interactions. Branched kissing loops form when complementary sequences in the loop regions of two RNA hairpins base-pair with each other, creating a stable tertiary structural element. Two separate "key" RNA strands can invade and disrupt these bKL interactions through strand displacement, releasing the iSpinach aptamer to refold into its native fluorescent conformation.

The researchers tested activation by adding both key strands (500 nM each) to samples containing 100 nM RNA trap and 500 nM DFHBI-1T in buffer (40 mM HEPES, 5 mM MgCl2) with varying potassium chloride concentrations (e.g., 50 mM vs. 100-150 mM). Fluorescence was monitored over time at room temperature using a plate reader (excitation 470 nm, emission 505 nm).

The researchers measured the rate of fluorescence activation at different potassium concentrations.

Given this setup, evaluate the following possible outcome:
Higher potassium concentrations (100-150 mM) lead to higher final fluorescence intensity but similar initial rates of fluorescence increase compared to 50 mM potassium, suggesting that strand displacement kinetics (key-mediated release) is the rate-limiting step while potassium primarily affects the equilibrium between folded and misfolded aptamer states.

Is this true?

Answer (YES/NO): NO